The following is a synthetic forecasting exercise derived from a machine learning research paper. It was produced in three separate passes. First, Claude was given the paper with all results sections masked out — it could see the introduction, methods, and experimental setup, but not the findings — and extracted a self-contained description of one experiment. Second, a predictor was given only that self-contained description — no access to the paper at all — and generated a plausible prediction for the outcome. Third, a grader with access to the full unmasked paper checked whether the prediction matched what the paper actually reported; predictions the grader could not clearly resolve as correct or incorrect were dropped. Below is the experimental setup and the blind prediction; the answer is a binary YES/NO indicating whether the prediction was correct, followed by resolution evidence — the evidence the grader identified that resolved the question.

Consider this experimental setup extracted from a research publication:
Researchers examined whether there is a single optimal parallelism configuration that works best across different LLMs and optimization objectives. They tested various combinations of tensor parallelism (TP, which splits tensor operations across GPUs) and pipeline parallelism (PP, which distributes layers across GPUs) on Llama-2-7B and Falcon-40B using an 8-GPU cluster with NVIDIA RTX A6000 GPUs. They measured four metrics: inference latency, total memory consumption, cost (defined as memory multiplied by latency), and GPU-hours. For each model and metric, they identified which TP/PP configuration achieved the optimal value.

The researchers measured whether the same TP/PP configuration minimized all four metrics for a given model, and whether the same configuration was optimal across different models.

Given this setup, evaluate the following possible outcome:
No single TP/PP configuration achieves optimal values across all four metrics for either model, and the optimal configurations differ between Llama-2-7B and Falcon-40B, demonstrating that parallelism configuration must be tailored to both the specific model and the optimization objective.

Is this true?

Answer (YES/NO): YES